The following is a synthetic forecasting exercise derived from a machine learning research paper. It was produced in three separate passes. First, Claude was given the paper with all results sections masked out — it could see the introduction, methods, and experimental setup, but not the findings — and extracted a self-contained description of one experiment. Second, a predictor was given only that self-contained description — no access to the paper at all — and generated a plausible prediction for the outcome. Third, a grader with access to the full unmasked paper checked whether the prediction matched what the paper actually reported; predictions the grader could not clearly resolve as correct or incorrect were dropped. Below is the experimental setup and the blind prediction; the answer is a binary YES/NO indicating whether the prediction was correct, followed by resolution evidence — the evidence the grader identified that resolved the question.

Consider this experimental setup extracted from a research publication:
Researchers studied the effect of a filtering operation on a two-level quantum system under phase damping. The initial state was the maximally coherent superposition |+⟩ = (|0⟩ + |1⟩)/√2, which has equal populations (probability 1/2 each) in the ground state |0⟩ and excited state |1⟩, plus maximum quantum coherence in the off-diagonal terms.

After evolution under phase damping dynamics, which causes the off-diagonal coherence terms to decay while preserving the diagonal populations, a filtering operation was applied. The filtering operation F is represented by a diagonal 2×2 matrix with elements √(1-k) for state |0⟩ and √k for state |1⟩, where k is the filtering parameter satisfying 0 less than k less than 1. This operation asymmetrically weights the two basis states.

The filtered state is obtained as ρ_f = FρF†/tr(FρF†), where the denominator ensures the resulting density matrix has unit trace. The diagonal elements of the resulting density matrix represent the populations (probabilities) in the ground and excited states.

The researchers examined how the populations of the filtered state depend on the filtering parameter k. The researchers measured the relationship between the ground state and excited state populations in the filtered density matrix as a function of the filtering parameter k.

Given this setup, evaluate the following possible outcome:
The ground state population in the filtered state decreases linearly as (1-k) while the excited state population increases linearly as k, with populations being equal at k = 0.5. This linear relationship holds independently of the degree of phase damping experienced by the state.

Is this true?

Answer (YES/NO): YES